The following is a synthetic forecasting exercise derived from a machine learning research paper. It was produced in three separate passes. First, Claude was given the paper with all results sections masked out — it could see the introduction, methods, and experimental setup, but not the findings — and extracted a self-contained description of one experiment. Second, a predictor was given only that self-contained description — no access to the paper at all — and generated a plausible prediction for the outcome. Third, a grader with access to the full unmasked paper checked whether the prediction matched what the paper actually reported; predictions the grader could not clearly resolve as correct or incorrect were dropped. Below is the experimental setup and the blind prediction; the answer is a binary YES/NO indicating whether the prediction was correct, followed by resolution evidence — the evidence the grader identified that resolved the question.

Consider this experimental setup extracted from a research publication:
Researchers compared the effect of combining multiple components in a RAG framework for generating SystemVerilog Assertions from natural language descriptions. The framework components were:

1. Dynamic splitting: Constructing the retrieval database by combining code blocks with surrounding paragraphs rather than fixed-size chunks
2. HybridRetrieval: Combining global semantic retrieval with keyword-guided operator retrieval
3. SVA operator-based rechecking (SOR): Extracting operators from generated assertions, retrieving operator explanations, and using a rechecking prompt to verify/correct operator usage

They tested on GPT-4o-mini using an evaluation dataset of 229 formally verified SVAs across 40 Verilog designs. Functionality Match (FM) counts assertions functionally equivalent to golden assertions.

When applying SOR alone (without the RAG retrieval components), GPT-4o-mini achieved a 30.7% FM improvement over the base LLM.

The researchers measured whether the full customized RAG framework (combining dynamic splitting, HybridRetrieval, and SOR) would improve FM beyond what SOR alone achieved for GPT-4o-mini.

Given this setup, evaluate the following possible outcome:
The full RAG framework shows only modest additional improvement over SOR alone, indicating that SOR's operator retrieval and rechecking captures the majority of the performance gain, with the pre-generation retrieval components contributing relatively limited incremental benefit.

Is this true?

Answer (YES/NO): NO